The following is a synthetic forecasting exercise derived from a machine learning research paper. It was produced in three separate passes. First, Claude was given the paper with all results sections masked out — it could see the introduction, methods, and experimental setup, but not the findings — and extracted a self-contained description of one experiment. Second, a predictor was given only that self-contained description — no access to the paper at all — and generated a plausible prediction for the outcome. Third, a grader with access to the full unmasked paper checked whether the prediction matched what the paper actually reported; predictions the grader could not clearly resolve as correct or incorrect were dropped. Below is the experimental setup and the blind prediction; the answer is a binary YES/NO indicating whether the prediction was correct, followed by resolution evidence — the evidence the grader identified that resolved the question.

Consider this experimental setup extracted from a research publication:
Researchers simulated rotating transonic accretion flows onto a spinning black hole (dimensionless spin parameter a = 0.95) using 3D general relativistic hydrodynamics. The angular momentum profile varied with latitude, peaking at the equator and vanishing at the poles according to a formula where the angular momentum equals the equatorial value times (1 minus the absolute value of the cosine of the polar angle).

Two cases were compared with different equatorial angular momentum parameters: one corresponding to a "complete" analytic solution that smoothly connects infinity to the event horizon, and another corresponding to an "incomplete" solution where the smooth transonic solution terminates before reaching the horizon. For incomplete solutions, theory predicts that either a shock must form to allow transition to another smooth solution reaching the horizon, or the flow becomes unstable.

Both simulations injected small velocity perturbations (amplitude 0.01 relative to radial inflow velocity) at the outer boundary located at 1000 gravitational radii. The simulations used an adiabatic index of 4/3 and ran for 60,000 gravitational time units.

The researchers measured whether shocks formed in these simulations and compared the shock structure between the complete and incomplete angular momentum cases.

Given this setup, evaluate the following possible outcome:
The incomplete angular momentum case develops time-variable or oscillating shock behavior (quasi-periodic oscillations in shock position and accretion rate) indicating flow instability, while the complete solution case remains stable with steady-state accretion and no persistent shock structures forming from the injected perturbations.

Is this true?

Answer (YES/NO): NO